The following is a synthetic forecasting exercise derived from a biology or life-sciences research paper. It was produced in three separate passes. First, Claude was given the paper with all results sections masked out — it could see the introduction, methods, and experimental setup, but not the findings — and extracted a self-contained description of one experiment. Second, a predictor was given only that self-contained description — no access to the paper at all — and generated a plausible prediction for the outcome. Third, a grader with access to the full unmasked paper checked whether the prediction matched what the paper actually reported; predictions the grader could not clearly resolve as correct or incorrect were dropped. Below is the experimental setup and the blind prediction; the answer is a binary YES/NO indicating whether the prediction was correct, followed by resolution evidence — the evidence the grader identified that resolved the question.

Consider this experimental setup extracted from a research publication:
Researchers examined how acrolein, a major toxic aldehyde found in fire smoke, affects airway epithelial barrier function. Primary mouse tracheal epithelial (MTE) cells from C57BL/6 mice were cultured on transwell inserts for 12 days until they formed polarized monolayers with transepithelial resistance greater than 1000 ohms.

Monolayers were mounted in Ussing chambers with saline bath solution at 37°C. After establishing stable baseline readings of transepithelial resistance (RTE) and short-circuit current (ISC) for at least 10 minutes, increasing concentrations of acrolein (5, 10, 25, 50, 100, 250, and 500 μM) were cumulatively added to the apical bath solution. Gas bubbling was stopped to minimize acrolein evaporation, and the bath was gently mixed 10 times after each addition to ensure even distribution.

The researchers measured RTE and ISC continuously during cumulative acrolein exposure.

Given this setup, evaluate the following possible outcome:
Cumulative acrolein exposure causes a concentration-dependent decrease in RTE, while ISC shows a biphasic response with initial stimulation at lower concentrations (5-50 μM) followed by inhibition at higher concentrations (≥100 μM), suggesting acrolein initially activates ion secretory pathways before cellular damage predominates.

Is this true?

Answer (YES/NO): NO